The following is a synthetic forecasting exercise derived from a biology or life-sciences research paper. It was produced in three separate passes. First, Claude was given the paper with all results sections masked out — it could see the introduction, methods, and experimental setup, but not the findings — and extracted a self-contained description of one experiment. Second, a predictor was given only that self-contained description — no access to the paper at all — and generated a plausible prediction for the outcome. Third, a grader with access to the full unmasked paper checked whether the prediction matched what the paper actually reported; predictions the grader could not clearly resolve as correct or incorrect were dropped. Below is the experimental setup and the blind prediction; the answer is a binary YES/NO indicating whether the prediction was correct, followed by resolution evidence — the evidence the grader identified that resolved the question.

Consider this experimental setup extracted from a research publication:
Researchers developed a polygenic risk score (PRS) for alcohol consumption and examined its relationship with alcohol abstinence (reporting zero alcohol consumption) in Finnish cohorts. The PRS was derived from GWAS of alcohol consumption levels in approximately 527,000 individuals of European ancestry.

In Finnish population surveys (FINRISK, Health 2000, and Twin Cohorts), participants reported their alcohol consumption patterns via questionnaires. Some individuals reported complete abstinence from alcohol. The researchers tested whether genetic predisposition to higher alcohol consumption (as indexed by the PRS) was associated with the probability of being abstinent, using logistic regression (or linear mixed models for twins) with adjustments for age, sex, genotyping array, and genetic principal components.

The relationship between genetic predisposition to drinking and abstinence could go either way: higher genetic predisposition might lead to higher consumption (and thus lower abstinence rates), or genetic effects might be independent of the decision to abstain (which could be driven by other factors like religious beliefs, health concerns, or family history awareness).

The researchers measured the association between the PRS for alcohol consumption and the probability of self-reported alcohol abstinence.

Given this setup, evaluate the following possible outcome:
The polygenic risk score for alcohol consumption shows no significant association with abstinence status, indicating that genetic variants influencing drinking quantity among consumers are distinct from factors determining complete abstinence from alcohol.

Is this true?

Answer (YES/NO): NO